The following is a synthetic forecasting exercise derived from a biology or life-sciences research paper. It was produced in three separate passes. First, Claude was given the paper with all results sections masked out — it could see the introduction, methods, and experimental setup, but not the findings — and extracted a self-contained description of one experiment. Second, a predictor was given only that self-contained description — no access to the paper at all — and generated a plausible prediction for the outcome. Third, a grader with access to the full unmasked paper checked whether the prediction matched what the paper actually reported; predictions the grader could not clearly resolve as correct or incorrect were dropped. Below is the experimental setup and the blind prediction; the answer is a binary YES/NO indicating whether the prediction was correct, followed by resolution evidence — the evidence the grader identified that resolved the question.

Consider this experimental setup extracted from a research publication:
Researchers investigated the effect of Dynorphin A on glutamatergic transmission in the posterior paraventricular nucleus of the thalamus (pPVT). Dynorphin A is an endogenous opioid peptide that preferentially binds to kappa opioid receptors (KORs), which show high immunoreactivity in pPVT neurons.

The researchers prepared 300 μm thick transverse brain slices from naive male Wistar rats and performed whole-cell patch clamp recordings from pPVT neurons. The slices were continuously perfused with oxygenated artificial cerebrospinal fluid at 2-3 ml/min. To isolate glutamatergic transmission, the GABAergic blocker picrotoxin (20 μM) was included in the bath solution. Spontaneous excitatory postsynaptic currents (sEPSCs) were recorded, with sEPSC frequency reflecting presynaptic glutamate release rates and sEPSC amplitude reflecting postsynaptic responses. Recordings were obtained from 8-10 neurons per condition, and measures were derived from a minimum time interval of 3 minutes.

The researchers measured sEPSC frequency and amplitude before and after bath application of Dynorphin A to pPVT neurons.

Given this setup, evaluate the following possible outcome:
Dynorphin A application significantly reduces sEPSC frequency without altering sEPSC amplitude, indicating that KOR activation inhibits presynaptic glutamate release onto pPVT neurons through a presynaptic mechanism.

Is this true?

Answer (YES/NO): YES